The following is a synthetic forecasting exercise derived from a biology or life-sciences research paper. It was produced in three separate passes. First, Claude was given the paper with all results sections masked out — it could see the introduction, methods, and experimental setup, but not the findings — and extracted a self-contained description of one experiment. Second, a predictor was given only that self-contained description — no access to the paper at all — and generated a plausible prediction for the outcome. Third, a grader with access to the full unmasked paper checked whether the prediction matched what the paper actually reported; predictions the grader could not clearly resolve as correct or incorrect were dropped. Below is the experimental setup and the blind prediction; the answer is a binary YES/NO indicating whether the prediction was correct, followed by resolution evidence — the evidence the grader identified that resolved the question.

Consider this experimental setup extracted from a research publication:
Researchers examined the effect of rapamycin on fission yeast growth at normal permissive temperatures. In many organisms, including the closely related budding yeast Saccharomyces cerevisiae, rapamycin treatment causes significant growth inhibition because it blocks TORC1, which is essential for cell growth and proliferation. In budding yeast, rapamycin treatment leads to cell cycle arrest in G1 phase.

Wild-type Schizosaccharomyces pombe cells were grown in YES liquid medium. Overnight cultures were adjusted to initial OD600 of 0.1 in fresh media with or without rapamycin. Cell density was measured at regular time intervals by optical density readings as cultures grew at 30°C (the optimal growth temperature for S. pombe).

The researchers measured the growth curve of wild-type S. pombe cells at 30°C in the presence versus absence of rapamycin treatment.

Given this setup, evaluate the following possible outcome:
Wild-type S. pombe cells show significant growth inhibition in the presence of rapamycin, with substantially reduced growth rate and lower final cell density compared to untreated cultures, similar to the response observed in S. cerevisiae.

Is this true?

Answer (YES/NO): NO